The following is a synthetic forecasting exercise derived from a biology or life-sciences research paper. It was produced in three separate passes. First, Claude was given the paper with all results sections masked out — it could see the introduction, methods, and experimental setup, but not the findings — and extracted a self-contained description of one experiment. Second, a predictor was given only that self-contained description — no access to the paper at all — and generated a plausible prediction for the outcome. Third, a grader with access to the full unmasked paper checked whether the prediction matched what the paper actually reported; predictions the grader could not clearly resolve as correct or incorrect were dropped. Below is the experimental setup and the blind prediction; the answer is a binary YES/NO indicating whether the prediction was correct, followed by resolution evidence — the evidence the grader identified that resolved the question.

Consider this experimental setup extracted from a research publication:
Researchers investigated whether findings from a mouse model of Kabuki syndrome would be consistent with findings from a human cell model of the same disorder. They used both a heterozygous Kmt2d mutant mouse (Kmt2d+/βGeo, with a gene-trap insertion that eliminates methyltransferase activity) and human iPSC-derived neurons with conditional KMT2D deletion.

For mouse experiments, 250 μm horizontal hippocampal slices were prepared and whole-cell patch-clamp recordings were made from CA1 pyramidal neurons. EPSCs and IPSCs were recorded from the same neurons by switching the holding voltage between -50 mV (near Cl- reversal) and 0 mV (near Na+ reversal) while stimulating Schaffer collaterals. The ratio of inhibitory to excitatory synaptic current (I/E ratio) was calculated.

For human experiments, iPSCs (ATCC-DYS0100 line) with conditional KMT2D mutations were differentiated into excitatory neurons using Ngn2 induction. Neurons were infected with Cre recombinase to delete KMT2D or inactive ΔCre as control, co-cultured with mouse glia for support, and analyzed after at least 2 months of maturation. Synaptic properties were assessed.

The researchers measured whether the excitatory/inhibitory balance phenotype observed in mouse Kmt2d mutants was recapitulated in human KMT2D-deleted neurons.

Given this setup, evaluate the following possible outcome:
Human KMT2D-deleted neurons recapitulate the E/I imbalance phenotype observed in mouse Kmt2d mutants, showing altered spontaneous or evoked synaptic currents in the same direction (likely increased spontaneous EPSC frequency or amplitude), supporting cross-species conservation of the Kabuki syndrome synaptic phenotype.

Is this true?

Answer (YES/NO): NO